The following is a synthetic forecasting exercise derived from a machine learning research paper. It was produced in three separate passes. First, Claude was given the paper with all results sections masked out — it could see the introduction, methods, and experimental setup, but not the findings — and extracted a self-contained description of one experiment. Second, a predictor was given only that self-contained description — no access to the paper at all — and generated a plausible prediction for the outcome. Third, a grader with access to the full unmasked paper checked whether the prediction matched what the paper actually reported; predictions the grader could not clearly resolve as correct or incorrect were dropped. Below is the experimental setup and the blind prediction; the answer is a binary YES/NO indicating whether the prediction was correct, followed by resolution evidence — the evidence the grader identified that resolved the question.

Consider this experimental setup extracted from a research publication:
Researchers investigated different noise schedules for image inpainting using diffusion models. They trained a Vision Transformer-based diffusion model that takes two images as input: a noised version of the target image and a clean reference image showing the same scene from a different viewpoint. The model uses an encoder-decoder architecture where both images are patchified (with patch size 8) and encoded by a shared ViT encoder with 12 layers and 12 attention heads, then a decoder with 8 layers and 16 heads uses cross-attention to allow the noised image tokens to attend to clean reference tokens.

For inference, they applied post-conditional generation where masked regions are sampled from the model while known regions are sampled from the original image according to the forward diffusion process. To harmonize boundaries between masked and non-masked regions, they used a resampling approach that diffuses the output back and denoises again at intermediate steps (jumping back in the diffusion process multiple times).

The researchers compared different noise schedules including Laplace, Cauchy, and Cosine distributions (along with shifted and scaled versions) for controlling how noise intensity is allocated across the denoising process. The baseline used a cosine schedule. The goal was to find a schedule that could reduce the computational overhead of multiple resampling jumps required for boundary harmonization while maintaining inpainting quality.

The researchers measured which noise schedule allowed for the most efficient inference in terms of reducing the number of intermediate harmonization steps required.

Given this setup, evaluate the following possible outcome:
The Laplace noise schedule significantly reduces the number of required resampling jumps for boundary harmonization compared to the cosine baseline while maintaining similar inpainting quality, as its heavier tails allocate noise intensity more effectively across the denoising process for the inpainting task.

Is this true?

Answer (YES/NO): YES